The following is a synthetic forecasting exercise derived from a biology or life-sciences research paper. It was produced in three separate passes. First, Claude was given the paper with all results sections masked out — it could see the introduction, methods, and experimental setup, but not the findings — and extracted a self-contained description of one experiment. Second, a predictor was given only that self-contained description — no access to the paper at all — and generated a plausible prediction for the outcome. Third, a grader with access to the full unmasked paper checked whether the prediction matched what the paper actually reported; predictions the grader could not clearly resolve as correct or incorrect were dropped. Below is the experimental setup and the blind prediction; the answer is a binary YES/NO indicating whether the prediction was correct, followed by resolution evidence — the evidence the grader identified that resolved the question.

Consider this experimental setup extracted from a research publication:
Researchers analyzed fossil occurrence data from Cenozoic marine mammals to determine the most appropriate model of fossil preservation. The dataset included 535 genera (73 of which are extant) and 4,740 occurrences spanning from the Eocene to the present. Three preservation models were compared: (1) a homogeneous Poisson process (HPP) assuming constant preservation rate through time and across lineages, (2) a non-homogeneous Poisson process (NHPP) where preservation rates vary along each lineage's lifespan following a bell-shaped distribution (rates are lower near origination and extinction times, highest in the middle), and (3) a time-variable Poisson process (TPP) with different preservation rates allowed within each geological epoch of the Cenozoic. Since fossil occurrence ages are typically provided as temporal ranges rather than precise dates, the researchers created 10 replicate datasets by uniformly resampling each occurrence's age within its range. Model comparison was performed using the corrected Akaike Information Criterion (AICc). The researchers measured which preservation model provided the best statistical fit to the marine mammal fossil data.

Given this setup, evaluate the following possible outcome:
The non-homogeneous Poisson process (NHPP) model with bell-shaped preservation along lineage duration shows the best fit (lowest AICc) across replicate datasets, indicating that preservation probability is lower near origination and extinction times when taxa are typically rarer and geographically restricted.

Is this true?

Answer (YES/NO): NO